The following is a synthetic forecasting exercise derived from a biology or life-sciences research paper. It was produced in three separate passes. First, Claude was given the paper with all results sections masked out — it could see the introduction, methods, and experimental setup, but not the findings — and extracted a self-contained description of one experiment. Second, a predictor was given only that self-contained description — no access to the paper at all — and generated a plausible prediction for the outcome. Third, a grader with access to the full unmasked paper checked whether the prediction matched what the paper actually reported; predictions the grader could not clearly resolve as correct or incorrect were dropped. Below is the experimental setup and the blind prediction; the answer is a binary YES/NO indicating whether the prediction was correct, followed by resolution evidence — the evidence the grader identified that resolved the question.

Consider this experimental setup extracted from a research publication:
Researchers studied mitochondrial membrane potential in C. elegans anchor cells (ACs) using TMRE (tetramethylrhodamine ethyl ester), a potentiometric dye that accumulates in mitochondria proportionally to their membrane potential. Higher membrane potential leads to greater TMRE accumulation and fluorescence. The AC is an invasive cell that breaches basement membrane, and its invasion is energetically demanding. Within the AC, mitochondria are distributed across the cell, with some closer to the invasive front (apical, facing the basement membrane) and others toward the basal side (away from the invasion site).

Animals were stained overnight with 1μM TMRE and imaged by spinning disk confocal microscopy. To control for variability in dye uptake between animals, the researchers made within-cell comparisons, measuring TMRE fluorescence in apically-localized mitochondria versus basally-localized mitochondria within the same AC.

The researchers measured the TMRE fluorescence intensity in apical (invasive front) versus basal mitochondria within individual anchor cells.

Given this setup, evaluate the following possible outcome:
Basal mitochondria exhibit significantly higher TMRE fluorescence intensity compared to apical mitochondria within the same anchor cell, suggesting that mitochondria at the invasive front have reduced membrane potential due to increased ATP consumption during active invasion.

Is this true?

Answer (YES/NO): YES